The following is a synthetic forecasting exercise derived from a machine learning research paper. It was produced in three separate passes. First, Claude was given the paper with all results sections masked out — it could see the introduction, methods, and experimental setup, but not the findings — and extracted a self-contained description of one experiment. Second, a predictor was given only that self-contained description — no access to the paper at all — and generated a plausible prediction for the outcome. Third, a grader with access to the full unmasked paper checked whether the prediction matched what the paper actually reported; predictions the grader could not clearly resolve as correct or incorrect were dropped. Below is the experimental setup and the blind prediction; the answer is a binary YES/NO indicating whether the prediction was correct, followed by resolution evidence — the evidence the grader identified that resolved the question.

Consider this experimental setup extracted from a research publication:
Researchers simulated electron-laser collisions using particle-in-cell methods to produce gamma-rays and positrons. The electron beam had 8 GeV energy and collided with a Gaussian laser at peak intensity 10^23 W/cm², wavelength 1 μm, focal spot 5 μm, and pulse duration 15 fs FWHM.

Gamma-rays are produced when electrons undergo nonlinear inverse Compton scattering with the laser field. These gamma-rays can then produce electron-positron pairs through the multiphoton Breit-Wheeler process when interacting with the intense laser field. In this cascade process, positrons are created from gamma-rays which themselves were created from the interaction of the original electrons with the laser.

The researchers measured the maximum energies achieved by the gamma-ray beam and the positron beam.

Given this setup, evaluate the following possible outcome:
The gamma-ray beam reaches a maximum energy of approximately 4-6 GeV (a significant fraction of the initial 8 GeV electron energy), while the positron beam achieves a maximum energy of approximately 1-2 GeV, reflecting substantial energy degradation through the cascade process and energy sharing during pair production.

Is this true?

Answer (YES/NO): NO